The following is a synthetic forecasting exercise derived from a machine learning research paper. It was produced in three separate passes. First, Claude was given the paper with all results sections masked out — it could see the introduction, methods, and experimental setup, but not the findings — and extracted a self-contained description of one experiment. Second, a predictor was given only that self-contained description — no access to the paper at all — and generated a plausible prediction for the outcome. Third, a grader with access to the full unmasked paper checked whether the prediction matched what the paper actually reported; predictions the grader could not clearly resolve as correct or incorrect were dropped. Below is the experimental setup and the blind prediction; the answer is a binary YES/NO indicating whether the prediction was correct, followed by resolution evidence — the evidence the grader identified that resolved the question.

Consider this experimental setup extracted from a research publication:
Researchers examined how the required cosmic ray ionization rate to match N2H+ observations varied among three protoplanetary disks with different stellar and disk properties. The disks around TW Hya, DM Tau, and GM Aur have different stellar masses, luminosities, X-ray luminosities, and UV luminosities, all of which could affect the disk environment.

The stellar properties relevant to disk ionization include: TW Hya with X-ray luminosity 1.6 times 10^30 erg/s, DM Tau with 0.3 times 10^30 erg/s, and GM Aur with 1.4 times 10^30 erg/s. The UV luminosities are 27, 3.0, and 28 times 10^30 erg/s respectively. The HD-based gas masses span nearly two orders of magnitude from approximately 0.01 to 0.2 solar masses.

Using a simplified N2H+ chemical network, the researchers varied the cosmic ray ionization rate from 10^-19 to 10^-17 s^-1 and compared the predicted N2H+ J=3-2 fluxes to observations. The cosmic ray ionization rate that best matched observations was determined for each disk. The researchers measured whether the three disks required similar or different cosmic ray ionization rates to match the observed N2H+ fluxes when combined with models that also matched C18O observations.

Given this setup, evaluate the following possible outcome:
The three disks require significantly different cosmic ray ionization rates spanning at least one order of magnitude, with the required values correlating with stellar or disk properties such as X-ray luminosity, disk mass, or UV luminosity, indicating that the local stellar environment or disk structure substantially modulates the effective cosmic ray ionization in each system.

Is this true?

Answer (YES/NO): NO